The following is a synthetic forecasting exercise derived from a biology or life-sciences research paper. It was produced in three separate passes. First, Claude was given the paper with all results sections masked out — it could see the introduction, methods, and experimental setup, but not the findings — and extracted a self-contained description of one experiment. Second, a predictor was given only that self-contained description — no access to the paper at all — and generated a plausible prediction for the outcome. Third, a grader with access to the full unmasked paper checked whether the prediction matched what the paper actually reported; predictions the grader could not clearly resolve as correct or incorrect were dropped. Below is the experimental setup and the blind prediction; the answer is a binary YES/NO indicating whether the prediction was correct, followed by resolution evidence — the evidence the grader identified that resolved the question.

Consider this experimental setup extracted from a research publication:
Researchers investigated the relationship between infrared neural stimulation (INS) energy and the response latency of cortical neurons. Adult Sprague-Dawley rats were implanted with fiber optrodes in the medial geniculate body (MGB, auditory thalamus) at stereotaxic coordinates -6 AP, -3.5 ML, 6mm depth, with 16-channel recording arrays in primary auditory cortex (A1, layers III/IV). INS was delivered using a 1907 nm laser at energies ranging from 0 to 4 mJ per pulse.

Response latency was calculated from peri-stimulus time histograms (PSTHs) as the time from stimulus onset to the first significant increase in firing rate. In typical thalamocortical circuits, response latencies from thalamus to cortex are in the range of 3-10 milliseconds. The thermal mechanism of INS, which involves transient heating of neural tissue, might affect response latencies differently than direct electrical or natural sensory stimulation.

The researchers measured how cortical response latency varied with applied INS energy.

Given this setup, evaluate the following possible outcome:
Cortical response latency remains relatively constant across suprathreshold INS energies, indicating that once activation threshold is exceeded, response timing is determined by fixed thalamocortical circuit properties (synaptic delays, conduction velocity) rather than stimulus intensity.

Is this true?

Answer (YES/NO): NO